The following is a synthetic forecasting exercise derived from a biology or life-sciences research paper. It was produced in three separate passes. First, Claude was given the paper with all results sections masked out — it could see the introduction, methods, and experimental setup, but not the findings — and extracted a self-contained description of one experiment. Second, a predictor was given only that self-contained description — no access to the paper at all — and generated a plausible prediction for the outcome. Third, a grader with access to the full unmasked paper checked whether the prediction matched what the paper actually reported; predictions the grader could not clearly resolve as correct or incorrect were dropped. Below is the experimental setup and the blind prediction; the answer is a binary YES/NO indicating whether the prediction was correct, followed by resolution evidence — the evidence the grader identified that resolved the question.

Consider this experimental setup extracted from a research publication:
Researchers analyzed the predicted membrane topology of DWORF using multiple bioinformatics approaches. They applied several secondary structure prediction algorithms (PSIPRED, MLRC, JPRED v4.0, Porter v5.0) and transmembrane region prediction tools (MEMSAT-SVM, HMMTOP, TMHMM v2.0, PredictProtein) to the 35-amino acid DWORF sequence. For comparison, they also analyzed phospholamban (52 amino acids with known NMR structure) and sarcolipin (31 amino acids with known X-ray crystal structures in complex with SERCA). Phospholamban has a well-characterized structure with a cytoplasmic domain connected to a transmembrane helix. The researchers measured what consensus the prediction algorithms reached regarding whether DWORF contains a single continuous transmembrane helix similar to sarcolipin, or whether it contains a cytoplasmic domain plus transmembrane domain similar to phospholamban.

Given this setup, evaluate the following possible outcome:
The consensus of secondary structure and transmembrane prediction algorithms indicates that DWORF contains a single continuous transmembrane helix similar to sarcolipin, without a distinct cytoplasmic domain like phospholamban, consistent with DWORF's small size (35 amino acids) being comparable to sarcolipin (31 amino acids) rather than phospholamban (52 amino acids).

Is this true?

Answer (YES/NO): NO